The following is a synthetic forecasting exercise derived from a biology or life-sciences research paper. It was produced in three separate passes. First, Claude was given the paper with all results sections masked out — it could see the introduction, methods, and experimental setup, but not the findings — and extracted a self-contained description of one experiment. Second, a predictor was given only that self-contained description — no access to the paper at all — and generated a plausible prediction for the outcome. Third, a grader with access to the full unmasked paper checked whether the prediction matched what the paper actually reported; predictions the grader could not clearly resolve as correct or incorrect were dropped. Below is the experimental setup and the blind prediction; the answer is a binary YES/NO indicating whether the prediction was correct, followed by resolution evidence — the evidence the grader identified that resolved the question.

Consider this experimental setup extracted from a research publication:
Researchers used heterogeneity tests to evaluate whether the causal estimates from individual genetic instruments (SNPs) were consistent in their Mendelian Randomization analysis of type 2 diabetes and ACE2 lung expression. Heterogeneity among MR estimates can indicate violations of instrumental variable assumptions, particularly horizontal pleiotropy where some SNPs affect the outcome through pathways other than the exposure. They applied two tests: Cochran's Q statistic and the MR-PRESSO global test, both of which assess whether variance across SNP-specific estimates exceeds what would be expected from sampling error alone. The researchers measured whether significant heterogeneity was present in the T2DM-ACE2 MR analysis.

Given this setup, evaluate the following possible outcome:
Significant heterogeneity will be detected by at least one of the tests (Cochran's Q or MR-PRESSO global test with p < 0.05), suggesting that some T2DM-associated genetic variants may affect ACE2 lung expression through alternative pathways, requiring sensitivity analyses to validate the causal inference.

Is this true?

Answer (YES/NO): NO